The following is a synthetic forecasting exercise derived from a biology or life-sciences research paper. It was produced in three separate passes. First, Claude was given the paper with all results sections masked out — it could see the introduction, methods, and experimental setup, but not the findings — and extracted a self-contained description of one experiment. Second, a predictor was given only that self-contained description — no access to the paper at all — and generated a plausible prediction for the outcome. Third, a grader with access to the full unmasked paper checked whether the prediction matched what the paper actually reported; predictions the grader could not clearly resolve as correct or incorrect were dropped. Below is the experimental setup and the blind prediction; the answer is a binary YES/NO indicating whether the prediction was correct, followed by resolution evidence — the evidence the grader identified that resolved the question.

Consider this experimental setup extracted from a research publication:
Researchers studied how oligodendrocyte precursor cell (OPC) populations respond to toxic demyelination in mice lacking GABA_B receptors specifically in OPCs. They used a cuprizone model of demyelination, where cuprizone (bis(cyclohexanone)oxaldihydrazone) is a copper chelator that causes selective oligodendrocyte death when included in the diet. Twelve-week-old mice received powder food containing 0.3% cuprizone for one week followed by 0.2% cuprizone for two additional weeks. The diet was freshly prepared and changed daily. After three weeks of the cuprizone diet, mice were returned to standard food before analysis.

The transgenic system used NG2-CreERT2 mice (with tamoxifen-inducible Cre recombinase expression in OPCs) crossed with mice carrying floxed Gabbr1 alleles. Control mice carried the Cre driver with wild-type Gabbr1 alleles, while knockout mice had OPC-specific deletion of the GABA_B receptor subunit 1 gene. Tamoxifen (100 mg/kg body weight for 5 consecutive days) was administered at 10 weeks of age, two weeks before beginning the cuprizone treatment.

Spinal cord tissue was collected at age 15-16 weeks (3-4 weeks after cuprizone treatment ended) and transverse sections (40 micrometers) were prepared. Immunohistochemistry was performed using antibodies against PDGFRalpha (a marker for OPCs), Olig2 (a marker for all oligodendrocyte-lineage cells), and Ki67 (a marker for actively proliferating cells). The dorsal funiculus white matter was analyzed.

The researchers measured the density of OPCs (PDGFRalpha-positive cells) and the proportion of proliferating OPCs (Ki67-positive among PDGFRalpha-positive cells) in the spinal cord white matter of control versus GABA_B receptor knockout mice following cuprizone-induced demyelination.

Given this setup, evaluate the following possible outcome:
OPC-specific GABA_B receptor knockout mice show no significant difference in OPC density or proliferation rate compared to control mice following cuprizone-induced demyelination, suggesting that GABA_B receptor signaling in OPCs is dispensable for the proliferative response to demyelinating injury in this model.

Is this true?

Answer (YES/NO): NO